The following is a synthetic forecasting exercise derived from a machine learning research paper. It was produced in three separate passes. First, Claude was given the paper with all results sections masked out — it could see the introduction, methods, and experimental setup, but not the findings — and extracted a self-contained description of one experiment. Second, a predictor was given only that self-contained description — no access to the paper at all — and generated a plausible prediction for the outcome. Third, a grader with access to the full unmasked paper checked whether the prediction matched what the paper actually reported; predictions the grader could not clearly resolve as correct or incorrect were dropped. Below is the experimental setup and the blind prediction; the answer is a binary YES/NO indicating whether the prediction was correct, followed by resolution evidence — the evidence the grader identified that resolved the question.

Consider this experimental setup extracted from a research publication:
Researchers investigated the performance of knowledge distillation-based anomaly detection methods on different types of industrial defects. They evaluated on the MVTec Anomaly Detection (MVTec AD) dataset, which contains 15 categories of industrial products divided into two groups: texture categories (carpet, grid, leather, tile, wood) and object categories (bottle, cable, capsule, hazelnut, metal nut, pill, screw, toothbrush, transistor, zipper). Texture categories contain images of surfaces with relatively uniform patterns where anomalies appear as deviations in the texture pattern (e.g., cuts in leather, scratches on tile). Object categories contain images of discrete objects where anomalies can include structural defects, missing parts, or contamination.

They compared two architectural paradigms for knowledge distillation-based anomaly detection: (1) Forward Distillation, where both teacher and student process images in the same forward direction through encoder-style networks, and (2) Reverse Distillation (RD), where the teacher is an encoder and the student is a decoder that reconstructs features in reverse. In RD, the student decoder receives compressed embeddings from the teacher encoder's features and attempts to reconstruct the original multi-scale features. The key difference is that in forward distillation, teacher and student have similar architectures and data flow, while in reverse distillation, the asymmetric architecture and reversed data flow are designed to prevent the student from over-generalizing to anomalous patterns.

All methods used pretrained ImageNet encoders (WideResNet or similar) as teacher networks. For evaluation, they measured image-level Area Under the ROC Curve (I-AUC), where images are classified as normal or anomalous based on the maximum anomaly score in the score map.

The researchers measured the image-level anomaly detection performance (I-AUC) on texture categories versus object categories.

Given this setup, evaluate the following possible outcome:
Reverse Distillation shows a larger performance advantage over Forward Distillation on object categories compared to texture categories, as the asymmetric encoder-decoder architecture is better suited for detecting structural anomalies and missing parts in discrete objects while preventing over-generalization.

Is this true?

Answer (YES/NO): NO